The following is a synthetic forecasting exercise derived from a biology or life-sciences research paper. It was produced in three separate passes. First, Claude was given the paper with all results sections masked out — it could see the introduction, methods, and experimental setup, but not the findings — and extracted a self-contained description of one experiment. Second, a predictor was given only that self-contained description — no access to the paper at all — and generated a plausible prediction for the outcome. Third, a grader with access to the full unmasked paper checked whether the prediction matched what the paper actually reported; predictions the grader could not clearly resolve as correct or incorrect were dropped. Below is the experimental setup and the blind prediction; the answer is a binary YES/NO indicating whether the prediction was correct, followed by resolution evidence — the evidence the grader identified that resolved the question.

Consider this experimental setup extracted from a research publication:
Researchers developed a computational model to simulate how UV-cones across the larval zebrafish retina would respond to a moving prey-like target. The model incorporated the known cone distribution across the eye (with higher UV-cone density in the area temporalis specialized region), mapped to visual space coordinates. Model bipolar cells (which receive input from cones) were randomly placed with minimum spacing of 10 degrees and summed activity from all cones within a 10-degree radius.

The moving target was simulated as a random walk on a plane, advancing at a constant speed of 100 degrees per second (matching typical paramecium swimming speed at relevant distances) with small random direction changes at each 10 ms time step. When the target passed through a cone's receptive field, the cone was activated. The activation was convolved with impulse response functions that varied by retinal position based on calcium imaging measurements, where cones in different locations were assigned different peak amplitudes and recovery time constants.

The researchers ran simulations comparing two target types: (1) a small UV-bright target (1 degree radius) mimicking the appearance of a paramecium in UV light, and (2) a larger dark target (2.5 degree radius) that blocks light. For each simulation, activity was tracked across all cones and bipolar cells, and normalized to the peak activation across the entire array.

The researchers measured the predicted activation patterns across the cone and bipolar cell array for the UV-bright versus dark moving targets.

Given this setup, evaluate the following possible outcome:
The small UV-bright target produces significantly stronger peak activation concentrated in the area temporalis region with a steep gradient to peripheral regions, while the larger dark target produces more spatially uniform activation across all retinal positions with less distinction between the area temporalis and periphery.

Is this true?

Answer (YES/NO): YES